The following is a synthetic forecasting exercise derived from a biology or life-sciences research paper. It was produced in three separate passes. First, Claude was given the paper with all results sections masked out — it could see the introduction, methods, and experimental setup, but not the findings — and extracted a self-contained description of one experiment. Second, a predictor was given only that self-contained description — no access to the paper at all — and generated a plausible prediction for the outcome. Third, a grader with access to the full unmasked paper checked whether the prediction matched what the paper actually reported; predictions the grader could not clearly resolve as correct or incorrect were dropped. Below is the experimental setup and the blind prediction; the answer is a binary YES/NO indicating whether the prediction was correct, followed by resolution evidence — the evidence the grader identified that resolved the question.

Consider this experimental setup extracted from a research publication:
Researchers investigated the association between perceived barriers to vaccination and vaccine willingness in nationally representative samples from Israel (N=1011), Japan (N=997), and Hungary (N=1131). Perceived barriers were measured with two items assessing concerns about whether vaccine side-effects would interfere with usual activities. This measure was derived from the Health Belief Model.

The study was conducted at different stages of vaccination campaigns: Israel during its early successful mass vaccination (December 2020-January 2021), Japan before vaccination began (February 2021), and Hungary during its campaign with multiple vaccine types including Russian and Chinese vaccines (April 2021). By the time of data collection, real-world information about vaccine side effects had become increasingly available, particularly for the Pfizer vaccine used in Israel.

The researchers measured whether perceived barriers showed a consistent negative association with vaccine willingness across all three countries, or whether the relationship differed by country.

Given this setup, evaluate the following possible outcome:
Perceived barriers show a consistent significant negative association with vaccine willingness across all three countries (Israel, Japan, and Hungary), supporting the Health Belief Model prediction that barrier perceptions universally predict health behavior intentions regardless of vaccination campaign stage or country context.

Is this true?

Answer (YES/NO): NO